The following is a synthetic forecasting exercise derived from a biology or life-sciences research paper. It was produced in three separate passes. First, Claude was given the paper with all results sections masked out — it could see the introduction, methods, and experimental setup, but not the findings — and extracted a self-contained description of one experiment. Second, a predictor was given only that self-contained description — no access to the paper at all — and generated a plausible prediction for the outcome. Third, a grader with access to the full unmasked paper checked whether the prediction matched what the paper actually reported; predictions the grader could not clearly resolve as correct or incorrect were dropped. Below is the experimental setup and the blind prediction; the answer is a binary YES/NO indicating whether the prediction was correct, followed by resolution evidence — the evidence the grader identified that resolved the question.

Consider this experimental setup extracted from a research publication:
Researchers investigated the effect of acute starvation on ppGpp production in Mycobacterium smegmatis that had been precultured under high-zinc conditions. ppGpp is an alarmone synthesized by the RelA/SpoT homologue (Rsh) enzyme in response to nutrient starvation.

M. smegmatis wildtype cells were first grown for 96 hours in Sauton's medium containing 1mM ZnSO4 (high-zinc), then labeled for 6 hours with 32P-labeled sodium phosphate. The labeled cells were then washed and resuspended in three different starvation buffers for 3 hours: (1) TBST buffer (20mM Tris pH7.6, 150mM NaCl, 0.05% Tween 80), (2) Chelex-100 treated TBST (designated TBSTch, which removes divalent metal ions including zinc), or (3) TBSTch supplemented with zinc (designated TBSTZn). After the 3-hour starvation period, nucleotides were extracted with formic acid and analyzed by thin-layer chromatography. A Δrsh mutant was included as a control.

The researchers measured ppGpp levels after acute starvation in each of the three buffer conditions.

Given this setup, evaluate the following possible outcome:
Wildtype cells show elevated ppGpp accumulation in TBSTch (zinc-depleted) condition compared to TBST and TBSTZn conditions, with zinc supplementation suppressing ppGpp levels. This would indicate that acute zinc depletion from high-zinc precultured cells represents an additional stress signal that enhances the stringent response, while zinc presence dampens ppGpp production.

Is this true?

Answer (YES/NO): NO